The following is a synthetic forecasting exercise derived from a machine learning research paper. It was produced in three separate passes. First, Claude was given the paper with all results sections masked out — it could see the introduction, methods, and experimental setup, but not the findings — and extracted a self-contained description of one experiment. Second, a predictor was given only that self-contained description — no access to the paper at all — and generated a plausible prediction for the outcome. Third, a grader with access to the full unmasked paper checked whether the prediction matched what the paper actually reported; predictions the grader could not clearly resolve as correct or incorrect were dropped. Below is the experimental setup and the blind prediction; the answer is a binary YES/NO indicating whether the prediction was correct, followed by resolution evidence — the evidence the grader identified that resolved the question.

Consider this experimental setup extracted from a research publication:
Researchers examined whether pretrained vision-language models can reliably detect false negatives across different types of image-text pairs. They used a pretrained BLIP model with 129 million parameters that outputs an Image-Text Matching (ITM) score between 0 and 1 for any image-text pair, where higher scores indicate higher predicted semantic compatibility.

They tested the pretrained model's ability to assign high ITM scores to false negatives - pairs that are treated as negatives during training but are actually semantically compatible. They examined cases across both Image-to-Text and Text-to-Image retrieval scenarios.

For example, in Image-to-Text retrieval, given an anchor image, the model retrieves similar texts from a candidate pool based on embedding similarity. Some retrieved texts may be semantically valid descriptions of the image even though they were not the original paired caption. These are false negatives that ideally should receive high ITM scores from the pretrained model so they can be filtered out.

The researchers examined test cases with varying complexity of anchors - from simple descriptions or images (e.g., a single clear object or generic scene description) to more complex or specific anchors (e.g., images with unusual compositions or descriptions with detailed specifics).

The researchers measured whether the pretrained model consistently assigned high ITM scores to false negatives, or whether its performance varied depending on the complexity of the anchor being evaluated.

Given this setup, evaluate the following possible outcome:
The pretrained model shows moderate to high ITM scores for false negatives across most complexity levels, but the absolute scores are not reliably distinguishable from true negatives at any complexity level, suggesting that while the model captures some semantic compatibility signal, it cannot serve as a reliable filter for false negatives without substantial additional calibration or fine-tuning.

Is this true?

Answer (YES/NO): NO